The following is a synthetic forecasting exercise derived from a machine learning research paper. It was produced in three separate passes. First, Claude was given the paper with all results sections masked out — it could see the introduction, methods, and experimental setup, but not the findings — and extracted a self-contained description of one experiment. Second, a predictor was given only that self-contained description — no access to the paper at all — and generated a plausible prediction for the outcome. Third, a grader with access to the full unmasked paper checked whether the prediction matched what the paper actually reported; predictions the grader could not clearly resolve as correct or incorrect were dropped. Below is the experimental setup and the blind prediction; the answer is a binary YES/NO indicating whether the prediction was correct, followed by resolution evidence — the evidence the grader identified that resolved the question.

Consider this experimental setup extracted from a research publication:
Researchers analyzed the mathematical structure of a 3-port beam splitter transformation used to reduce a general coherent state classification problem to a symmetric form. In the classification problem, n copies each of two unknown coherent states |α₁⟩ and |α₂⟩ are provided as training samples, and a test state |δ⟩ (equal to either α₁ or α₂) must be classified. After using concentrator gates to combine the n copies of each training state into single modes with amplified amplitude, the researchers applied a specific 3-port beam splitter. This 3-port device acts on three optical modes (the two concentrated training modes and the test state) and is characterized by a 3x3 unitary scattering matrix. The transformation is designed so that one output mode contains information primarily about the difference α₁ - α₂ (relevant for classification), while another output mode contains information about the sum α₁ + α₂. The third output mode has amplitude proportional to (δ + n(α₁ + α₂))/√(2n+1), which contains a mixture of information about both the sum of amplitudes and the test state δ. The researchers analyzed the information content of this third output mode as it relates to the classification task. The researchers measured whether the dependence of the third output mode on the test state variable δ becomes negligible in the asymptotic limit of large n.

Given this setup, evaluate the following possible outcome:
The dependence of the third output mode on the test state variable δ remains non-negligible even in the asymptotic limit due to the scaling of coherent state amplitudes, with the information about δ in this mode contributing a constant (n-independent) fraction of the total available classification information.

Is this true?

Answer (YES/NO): NO